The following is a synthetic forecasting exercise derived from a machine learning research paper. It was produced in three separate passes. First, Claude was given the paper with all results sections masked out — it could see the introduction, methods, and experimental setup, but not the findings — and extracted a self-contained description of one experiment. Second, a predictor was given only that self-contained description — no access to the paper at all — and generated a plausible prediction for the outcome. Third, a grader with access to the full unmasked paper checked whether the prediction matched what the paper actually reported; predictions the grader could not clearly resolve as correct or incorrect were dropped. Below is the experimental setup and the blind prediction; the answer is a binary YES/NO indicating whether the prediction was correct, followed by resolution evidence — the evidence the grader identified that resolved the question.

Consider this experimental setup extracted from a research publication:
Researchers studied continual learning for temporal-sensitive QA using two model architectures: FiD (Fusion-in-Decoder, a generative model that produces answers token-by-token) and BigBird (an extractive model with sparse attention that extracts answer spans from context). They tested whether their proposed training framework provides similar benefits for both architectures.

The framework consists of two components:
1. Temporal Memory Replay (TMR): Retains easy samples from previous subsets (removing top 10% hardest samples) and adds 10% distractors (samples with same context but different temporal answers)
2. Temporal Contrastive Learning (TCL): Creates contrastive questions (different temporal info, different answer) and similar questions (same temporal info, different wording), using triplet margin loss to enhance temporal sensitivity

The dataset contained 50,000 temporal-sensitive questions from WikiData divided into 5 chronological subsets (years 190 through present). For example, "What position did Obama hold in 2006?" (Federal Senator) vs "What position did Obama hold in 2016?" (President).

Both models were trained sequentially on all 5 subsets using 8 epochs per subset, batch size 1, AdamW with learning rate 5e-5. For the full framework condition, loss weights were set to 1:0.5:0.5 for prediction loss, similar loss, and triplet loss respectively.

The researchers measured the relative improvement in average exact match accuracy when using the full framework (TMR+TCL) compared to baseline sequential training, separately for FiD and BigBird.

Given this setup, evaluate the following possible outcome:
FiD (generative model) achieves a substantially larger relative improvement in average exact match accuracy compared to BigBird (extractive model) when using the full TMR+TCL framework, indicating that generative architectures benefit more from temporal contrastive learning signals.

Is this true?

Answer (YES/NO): YES